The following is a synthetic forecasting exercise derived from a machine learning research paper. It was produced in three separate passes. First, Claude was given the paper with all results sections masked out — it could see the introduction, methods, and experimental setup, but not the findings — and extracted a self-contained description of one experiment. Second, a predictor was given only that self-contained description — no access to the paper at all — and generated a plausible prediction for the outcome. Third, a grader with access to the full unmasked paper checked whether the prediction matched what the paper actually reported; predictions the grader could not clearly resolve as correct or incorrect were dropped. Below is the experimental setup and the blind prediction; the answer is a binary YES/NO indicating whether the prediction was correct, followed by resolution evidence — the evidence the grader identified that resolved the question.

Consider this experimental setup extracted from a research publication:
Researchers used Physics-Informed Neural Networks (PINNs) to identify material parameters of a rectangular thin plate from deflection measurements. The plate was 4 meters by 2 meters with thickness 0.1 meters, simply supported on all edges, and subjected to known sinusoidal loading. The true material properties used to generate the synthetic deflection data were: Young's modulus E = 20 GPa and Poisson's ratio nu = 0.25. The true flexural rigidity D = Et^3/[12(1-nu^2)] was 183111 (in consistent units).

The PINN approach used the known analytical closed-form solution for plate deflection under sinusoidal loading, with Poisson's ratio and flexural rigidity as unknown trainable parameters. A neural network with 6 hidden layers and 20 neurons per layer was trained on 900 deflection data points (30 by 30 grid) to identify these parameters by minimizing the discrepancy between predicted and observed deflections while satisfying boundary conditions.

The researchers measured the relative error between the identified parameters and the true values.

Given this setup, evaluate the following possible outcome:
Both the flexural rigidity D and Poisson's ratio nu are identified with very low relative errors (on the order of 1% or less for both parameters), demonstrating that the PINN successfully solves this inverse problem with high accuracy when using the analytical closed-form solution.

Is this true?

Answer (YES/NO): YES